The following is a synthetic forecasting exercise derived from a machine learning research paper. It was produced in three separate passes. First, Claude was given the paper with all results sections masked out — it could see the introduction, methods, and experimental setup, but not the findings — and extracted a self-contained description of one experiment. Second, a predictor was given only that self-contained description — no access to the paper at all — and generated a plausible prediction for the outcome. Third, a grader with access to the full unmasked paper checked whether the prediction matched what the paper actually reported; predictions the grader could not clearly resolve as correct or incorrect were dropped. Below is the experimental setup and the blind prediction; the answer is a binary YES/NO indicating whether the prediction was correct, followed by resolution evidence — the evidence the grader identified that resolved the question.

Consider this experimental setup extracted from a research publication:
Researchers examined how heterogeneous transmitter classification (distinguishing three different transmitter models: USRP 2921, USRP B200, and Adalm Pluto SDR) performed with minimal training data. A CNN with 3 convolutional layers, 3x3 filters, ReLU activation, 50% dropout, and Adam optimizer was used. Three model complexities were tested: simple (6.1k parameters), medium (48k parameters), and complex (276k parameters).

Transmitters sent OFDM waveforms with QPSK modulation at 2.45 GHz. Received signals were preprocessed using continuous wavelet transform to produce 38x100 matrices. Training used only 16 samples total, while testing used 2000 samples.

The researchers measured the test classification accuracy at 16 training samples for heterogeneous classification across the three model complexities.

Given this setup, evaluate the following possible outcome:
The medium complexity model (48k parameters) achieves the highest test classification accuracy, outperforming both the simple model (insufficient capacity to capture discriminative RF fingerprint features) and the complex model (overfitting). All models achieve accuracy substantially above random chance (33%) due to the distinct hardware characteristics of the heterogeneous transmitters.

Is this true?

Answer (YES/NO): YES